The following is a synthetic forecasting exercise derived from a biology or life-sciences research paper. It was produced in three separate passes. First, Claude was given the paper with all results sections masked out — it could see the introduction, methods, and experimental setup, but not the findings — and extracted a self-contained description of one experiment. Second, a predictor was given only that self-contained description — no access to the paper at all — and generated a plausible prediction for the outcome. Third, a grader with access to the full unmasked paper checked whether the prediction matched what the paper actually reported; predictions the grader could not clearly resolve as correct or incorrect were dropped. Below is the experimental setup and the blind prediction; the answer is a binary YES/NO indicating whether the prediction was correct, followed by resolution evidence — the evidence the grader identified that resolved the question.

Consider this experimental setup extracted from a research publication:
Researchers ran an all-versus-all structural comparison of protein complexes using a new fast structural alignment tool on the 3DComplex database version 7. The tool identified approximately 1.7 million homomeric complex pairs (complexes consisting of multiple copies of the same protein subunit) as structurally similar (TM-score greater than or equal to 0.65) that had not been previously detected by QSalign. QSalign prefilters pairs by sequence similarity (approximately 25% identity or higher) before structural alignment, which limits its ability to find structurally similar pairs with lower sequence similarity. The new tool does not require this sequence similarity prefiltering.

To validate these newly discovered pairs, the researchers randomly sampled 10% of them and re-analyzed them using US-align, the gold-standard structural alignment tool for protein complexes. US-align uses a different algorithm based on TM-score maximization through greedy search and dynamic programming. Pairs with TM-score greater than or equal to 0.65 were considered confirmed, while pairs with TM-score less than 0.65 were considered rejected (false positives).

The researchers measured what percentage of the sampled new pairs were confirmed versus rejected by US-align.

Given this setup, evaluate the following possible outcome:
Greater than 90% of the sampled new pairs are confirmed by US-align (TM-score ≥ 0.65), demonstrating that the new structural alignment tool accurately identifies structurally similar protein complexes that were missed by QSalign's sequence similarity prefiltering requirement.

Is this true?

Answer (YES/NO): YES